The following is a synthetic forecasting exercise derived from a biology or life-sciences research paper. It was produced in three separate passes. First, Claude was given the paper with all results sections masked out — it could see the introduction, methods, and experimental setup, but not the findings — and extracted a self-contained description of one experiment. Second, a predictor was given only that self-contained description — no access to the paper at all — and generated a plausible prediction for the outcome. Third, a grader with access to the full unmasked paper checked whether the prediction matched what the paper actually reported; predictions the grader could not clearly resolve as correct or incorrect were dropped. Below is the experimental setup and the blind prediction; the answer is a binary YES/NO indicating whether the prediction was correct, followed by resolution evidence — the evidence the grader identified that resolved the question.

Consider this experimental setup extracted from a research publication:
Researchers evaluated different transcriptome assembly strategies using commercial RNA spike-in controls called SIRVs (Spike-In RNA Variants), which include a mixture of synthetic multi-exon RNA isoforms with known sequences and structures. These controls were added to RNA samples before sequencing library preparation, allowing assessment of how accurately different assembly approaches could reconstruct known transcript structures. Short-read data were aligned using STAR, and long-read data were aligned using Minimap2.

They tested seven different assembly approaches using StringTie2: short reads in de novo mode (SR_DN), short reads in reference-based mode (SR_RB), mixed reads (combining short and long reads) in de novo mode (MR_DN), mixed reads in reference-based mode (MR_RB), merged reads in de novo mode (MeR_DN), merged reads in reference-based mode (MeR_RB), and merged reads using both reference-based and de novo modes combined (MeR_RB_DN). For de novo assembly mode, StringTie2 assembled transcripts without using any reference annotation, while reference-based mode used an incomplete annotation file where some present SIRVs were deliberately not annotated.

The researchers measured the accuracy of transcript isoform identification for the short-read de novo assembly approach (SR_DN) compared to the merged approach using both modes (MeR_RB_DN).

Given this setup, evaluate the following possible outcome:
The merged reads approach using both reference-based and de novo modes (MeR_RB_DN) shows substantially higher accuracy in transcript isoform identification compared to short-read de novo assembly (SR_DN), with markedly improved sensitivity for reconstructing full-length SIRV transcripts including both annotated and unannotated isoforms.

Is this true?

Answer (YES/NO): YES